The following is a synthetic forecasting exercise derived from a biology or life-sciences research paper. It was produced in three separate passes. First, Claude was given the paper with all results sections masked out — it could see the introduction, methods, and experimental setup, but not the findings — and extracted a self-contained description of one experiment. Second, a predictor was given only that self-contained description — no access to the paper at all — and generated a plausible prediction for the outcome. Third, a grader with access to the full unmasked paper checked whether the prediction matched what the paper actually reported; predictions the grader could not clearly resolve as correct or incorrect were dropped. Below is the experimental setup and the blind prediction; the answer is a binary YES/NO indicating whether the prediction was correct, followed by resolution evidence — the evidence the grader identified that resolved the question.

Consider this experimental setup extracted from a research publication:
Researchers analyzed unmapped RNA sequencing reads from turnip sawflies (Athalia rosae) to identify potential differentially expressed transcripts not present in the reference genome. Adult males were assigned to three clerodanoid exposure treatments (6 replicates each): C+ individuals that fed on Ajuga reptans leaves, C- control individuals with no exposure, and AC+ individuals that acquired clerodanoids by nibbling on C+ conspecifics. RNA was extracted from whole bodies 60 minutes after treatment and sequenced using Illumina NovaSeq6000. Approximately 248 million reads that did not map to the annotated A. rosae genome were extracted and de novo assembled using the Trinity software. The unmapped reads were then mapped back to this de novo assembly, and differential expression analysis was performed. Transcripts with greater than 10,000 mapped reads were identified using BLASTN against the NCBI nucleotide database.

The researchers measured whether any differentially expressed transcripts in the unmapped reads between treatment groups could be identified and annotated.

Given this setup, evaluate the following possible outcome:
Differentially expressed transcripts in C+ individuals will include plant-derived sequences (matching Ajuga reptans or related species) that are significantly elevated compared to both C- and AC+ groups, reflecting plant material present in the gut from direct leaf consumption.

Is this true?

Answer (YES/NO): NO